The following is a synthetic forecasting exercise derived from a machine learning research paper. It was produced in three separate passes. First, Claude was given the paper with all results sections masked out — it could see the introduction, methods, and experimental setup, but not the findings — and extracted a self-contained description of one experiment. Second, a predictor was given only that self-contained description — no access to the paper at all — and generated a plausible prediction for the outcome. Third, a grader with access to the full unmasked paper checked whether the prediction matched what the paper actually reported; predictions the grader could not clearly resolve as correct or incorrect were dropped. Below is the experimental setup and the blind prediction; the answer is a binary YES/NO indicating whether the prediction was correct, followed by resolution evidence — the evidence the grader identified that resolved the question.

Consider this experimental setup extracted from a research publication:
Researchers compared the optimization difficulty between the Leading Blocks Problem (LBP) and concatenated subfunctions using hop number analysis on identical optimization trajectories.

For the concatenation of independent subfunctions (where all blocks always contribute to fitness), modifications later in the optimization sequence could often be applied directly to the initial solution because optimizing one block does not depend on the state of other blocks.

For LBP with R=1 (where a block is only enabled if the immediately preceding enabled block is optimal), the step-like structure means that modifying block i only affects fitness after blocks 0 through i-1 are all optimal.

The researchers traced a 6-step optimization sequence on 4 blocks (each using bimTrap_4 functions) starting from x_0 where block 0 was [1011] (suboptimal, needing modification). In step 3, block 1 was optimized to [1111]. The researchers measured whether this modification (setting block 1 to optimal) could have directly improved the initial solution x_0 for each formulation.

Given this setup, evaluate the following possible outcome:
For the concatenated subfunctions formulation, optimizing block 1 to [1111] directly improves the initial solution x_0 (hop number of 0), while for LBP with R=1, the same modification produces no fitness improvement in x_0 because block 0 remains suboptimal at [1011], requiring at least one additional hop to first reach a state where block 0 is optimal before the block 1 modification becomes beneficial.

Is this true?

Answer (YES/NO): NO